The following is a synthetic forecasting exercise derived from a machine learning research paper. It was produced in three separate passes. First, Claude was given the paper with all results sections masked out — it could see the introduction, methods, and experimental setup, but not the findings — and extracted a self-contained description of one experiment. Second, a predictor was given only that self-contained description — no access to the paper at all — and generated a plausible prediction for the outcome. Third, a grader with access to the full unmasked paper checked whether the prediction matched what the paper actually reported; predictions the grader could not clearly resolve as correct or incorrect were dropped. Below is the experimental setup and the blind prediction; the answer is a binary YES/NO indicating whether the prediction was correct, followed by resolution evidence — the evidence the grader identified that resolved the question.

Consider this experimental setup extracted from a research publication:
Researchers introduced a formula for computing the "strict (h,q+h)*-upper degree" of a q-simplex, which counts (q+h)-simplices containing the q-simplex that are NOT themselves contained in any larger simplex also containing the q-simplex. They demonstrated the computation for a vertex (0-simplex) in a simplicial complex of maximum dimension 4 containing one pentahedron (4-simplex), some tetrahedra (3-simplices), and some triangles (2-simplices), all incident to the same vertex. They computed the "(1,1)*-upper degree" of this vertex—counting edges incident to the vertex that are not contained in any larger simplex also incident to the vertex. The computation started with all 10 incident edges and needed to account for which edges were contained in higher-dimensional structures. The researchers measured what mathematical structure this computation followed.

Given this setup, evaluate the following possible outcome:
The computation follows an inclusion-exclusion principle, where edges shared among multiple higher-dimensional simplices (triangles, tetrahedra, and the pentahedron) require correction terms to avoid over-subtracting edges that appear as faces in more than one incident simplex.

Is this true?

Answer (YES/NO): YES